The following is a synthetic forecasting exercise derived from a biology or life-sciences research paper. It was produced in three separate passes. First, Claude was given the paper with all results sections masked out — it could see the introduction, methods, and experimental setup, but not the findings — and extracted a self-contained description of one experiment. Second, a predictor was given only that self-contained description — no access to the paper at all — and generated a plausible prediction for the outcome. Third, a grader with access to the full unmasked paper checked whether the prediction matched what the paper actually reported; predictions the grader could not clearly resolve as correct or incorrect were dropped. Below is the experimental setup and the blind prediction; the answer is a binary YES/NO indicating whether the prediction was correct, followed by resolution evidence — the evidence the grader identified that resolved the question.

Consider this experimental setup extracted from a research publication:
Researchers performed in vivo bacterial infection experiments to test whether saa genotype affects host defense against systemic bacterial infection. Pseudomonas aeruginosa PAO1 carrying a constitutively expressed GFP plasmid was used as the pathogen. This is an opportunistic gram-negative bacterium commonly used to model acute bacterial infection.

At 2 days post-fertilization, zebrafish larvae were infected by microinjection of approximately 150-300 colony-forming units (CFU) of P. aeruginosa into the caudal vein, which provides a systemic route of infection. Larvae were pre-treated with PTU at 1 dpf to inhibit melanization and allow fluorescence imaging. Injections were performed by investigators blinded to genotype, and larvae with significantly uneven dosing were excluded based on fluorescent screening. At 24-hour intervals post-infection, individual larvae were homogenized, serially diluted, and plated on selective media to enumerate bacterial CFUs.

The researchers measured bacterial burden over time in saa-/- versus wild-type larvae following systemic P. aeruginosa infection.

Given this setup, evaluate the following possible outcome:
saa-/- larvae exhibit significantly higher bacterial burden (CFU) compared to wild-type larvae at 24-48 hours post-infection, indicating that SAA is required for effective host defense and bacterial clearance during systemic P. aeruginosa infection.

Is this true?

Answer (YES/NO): NO